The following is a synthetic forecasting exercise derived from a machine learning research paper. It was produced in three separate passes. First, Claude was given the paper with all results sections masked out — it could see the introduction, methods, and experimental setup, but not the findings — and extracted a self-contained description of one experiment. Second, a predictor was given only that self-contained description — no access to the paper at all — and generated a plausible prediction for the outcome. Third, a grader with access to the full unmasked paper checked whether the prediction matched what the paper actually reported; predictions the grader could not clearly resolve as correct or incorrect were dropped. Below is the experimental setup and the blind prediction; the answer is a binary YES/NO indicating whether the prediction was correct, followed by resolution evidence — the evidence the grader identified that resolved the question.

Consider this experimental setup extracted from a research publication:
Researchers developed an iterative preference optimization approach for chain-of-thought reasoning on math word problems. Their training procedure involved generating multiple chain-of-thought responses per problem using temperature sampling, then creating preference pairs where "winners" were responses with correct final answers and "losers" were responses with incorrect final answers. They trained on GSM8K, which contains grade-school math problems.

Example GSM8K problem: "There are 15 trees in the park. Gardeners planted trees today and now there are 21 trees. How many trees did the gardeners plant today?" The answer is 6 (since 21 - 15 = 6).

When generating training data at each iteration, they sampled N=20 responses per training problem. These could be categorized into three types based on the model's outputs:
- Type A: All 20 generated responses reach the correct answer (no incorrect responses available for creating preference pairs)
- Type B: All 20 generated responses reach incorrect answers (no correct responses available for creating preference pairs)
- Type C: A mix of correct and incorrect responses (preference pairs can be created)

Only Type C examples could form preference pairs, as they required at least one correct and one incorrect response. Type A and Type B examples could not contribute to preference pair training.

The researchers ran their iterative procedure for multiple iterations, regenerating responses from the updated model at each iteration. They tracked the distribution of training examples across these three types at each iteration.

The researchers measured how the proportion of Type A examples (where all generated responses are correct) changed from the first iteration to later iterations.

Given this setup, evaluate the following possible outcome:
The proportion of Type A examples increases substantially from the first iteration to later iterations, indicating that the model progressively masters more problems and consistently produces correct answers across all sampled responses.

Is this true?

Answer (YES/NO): YES